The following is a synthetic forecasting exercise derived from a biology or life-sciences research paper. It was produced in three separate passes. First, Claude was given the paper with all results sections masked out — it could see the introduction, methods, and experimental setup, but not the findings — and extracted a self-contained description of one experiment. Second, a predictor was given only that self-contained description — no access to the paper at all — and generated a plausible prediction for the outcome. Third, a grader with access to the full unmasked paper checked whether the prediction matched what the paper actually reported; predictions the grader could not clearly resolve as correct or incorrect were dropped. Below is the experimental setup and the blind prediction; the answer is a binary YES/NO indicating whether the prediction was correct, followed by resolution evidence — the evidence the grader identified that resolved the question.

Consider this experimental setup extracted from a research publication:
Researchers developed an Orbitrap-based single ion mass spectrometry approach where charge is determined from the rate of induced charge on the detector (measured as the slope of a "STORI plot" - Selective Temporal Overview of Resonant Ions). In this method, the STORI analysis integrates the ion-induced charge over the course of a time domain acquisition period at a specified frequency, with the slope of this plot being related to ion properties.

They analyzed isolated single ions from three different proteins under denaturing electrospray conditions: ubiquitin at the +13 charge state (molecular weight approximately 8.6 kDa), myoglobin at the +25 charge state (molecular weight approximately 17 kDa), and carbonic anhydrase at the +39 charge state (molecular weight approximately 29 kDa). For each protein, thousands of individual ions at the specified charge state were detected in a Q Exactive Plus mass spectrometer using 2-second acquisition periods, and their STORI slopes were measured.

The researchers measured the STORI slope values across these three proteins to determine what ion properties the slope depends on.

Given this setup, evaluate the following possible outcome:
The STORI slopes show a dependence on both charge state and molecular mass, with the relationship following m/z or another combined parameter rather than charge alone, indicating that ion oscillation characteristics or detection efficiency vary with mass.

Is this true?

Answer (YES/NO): NO